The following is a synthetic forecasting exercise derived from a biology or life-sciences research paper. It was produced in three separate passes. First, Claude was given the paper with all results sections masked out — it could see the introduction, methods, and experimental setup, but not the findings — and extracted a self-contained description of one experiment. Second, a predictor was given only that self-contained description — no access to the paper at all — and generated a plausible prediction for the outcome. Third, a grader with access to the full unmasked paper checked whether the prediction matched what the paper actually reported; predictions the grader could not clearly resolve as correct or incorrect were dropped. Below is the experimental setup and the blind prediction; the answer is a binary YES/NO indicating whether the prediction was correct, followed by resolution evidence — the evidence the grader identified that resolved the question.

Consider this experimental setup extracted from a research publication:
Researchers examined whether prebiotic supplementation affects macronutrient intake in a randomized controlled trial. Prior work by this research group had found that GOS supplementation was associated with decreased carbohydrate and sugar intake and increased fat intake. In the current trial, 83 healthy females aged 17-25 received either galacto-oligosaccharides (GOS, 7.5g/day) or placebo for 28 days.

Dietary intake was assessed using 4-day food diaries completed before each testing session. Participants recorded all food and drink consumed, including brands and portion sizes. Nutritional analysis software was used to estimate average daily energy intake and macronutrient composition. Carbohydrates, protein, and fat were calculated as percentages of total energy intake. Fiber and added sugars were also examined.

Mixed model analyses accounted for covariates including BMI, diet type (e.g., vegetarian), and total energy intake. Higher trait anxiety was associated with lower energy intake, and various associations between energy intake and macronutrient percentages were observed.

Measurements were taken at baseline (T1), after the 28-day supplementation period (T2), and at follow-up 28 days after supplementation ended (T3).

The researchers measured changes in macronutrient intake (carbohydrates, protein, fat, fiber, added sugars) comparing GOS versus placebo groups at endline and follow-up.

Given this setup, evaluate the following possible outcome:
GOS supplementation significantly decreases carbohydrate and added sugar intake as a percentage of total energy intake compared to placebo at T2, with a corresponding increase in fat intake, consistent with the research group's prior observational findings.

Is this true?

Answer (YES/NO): NO